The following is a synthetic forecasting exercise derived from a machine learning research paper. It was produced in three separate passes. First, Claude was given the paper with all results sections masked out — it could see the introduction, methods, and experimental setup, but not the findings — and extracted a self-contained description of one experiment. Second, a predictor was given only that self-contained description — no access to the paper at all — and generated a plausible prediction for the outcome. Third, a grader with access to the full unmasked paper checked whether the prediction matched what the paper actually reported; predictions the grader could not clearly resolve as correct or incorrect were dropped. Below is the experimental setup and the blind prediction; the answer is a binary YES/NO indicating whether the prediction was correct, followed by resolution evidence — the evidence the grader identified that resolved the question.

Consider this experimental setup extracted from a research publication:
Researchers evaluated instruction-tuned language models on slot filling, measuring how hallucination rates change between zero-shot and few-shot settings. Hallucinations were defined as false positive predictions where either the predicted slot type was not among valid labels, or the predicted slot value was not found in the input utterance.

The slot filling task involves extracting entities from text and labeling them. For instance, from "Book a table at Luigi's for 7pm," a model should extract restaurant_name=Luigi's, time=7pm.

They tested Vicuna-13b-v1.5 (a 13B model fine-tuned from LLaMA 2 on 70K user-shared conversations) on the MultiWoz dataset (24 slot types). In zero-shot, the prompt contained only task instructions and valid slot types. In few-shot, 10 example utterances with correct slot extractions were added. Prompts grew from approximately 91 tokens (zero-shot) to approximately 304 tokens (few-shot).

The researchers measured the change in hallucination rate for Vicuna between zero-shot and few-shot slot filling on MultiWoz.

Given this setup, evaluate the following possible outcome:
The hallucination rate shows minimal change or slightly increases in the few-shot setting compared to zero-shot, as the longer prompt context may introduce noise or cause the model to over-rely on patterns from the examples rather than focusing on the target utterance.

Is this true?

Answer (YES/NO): NO